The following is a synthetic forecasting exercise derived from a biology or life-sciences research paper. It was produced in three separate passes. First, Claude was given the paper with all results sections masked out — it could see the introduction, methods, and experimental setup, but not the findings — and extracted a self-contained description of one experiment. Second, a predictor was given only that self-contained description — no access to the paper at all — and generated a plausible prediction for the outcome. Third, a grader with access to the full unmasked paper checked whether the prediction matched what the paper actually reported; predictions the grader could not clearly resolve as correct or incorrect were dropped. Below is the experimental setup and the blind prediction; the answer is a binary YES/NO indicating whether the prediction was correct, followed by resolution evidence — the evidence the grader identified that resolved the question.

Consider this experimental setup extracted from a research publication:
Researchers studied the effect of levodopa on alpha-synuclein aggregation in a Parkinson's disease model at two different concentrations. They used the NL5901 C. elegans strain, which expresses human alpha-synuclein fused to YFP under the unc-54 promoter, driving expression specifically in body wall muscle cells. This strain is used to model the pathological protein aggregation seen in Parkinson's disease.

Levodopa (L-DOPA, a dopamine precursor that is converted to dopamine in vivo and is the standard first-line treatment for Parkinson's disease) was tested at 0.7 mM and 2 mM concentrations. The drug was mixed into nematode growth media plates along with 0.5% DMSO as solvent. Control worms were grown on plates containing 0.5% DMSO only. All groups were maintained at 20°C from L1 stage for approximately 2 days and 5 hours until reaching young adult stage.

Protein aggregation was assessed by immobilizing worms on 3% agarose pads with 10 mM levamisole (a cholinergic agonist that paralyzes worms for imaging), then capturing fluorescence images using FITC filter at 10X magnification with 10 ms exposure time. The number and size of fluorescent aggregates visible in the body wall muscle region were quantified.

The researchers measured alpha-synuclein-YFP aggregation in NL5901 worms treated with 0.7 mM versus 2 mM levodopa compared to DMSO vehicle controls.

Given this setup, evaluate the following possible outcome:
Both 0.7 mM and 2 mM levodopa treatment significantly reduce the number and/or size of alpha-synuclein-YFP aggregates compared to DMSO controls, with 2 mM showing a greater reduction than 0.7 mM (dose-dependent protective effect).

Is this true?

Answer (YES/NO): NO